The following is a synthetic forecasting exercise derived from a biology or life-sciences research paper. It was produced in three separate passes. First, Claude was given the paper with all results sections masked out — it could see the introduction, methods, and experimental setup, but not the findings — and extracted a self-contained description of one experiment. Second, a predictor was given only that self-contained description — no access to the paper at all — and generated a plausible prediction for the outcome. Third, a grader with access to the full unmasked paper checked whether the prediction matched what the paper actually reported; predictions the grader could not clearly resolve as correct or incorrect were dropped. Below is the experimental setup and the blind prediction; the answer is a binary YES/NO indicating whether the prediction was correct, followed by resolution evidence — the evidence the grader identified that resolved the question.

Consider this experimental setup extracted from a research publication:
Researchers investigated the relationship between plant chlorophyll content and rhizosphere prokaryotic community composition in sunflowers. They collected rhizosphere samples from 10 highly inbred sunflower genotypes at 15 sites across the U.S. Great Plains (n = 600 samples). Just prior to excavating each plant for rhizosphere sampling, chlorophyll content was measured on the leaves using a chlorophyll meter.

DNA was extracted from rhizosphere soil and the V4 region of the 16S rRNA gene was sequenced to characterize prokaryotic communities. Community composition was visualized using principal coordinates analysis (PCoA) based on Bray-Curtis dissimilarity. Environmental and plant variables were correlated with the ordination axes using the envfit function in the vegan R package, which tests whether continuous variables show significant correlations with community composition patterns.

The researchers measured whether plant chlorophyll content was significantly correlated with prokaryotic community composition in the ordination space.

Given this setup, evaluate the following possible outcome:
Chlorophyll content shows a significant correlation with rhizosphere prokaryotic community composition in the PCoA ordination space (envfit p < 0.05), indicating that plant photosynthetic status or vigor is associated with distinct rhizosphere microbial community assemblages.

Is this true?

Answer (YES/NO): YES